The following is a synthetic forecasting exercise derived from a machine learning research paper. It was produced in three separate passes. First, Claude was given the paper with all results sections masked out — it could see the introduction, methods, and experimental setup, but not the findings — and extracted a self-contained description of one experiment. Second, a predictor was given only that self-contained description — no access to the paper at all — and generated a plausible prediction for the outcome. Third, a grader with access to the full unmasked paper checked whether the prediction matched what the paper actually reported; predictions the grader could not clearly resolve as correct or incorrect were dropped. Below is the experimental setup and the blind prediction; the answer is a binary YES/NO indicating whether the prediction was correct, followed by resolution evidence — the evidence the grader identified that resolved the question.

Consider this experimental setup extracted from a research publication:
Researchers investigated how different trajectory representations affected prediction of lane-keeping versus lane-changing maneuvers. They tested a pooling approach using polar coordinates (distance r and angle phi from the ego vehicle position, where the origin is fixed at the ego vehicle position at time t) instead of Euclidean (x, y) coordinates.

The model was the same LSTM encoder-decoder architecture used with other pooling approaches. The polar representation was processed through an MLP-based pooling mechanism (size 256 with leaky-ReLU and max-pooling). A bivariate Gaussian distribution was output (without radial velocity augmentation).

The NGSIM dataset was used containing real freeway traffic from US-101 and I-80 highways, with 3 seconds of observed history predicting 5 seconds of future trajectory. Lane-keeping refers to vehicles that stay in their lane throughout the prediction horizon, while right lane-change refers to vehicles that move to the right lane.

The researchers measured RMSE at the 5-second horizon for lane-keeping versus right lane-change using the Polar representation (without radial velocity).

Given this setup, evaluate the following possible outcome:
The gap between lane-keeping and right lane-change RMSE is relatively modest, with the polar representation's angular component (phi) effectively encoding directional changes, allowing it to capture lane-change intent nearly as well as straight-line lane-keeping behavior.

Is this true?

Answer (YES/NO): NO